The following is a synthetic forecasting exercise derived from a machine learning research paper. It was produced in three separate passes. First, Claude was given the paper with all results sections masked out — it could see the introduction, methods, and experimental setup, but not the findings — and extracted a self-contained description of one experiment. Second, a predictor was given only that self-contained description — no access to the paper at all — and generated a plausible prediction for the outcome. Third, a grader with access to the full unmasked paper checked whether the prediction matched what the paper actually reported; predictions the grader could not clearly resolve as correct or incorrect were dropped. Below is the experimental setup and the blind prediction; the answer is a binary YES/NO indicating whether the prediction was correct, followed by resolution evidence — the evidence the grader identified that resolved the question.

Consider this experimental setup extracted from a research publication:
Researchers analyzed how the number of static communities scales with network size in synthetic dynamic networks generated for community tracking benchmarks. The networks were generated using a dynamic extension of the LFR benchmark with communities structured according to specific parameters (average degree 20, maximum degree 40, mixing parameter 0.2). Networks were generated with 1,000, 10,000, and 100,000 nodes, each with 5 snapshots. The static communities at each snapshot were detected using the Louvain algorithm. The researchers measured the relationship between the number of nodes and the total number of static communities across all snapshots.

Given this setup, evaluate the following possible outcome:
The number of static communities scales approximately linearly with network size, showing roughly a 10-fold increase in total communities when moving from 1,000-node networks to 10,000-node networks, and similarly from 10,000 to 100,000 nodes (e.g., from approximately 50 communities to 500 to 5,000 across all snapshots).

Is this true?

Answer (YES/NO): YES